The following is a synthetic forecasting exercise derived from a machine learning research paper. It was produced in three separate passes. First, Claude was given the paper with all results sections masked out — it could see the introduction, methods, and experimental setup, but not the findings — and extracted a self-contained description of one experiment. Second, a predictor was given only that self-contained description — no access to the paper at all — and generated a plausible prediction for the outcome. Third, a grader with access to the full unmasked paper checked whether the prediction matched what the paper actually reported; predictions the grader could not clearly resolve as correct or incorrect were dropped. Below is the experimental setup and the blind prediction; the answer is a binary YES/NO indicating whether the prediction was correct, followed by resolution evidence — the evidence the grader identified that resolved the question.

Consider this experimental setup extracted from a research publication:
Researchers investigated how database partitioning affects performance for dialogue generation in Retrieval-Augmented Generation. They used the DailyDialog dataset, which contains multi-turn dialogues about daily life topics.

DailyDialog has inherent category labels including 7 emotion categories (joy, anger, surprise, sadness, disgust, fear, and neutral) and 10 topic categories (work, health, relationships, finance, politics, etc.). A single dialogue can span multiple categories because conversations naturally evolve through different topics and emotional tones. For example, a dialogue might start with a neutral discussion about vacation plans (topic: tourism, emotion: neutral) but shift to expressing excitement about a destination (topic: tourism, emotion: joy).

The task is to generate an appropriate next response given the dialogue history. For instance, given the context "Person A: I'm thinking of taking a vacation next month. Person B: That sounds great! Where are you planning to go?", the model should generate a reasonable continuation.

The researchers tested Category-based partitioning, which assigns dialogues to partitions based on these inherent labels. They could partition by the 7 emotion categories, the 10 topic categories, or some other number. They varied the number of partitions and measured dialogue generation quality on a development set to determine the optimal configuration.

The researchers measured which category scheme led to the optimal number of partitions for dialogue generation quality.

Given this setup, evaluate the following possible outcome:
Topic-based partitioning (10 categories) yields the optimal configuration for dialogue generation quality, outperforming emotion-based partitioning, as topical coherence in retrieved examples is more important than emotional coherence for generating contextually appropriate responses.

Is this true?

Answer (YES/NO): YES